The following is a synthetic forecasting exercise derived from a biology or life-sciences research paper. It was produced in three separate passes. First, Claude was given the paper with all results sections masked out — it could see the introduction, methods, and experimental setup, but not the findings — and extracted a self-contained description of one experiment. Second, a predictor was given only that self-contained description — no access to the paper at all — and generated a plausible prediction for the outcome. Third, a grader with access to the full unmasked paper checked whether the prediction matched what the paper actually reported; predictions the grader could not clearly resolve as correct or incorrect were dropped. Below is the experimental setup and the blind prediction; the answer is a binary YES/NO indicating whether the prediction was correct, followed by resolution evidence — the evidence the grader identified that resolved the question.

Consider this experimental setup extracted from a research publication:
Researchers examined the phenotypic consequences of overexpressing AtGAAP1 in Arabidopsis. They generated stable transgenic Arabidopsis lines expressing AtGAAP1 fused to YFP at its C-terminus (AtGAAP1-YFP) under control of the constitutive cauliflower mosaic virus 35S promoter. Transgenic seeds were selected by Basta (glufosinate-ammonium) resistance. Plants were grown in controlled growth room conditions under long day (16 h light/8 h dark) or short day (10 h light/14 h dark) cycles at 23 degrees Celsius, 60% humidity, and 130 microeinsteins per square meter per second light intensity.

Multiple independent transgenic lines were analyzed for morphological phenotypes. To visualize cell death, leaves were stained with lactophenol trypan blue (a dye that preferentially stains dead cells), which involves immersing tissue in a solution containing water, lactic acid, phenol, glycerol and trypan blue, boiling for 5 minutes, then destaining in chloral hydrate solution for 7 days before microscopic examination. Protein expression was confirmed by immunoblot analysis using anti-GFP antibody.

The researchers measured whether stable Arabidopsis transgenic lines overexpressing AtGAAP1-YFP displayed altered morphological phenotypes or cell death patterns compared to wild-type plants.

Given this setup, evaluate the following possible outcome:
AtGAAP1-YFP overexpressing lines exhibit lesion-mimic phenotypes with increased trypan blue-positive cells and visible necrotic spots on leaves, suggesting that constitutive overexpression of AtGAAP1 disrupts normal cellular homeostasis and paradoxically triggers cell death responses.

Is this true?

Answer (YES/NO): YES